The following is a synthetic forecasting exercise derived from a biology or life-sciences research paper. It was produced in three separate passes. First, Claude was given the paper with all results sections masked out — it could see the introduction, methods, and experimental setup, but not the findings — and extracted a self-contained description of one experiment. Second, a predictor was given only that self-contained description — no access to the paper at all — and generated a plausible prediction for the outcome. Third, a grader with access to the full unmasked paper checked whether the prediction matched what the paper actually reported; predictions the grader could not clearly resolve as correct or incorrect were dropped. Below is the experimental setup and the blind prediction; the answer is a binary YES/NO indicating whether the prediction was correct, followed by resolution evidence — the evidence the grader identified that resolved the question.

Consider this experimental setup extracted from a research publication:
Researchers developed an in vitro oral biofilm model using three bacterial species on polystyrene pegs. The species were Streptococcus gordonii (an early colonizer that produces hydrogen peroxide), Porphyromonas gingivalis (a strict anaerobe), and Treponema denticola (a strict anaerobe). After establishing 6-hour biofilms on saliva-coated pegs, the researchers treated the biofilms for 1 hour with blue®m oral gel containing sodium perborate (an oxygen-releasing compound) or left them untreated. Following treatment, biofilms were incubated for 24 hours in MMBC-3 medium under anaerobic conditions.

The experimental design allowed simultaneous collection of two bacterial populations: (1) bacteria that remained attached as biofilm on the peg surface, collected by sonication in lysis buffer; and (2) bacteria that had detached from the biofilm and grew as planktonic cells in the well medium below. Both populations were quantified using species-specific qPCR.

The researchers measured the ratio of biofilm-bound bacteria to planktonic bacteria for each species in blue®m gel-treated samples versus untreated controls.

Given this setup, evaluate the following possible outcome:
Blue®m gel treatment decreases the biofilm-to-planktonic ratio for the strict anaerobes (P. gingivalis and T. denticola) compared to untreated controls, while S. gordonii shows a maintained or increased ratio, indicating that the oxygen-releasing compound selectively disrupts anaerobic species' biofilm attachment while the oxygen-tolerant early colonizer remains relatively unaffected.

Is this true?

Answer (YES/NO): YES